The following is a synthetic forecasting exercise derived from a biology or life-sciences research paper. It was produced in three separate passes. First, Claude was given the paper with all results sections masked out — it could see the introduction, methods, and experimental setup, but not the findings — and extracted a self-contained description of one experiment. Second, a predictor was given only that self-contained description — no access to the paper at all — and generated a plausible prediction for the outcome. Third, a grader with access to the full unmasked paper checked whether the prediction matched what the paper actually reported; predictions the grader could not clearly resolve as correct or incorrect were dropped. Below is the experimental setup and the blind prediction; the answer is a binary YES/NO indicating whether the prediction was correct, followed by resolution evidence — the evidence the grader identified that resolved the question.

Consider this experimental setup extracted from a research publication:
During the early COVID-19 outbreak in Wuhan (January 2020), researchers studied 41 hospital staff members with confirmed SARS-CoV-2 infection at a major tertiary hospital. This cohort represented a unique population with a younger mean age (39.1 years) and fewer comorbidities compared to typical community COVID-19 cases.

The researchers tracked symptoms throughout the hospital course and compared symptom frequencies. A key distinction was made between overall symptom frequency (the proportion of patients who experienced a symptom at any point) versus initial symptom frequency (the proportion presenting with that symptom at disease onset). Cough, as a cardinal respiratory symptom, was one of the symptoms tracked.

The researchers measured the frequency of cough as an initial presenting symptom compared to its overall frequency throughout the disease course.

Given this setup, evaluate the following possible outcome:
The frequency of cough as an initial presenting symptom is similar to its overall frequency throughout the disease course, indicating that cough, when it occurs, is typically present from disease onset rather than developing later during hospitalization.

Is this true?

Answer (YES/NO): NO